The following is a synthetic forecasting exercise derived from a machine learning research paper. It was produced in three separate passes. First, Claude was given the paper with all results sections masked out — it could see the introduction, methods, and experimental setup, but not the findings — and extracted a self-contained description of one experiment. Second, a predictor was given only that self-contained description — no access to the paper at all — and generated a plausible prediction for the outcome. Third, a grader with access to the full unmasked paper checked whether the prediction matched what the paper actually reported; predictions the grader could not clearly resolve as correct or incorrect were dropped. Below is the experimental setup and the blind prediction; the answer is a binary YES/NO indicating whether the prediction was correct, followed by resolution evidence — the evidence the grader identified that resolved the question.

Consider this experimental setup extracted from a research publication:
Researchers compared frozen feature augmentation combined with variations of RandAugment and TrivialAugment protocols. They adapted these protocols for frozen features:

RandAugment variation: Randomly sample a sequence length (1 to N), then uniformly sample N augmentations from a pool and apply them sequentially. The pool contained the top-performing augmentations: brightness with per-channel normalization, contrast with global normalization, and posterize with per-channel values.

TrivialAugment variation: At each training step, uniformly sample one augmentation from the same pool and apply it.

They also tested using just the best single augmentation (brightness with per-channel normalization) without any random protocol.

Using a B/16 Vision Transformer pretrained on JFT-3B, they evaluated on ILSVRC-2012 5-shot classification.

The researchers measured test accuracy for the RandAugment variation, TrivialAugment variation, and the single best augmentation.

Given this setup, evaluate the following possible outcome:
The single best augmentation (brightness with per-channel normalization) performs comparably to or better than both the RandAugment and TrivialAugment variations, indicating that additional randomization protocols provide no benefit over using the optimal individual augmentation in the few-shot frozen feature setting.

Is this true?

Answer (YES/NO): YES